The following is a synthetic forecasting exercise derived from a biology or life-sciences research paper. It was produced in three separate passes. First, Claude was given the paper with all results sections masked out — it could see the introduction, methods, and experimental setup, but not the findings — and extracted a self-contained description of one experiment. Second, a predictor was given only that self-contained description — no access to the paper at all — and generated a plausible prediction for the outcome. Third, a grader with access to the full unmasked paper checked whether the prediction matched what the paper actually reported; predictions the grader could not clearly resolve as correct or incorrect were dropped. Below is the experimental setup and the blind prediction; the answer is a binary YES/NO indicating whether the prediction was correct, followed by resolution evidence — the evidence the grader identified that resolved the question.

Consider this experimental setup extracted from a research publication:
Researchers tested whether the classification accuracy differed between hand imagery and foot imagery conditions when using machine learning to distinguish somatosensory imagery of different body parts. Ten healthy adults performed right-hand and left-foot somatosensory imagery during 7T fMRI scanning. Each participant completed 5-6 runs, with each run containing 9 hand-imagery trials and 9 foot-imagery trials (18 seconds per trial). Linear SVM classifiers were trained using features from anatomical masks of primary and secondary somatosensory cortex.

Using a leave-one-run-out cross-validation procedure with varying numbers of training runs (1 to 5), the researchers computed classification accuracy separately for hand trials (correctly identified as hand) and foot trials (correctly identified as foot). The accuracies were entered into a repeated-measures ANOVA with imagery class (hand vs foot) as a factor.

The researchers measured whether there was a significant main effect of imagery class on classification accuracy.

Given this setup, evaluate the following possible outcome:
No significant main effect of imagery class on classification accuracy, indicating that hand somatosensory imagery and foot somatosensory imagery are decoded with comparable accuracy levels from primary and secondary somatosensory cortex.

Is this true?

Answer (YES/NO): YES